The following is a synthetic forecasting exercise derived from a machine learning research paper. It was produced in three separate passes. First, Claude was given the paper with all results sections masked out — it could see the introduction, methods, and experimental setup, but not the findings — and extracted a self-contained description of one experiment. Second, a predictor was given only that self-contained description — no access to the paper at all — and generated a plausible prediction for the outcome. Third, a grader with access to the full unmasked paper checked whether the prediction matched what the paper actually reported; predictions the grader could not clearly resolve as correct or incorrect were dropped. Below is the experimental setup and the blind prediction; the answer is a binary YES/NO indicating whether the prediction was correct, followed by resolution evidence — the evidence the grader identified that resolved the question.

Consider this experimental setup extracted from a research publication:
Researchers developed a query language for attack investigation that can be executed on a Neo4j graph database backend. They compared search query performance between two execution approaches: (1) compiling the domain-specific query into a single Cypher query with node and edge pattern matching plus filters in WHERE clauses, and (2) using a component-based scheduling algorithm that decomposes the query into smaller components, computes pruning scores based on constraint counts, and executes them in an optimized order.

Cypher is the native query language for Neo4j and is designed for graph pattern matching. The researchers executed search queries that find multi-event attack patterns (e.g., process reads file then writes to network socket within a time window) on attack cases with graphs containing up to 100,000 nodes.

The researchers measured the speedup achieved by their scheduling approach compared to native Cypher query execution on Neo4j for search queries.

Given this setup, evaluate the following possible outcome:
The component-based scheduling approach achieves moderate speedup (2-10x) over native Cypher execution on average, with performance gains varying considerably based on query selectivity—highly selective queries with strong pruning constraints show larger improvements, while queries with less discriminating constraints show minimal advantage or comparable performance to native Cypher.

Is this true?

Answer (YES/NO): NO